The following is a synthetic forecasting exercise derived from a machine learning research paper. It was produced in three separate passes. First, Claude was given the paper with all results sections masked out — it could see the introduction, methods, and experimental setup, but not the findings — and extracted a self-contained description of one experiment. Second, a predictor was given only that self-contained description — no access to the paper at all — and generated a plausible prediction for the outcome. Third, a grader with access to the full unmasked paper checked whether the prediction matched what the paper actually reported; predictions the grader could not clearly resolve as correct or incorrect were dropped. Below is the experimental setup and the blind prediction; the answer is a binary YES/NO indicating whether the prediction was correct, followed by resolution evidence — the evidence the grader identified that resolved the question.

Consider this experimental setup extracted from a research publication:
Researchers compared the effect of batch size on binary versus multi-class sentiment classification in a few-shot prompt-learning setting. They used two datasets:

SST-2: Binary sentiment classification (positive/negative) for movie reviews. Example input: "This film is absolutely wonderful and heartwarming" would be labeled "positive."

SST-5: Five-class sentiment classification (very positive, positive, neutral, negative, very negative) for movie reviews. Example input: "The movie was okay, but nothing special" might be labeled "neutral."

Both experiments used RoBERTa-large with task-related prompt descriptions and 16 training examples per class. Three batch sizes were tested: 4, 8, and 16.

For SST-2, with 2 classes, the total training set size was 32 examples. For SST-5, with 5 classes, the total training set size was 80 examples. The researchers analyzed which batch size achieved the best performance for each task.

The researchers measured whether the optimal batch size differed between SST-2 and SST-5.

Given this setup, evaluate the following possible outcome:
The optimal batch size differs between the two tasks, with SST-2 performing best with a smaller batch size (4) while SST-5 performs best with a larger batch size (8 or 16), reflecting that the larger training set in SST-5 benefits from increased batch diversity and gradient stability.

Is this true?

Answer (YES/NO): NO